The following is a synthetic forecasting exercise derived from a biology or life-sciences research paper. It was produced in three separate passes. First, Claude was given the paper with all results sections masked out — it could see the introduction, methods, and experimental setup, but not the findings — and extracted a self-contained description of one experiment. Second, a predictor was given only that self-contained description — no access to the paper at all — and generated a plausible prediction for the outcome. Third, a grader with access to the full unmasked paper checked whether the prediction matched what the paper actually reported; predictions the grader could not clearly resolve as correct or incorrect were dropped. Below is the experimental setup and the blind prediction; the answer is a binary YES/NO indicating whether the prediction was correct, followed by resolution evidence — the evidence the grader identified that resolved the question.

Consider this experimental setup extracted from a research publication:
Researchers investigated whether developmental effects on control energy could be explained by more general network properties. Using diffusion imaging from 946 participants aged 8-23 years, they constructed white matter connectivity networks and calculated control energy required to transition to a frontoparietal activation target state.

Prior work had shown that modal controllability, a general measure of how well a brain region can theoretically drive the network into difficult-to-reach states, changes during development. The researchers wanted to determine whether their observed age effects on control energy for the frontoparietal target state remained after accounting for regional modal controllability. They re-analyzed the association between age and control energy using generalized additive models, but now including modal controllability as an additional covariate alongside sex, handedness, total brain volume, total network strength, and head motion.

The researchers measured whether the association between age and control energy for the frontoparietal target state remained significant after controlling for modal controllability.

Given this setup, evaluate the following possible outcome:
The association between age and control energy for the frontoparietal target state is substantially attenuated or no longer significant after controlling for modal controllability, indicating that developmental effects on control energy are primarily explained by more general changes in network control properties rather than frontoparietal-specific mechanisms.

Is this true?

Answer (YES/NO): NO